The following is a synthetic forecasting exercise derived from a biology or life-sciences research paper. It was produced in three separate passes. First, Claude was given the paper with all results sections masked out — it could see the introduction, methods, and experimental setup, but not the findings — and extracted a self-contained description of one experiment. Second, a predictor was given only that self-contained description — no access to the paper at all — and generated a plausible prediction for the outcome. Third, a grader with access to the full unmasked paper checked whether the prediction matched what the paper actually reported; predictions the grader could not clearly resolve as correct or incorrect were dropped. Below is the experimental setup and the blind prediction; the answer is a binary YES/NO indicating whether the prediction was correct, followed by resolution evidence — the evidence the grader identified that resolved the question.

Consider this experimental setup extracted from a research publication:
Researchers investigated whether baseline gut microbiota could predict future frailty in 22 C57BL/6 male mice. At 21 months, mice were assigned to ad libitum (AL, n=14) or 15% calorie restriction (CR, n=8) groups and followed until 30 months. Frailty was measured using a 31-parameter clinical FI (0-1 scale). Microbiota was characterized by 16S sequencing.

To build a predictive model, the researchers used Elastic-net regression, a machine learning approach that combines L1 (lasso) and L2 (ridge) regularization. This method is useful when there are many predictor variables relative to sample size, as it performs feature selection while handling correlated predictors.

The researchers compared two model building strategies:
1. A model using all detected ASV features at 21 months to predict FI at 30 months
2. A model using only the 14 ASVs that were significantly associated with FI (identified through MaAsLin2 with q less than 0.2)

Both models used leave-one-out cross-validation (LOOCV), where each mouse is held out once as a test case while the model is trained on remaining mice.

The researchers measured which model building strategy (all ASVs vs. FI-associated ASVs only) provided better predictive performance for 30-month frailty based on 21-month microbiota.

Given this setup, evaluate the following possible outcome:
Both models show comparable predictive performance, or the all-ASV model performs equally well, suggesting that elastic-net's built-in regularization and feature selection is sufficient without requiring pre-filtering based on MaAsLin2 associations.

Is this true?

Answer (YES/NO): NO